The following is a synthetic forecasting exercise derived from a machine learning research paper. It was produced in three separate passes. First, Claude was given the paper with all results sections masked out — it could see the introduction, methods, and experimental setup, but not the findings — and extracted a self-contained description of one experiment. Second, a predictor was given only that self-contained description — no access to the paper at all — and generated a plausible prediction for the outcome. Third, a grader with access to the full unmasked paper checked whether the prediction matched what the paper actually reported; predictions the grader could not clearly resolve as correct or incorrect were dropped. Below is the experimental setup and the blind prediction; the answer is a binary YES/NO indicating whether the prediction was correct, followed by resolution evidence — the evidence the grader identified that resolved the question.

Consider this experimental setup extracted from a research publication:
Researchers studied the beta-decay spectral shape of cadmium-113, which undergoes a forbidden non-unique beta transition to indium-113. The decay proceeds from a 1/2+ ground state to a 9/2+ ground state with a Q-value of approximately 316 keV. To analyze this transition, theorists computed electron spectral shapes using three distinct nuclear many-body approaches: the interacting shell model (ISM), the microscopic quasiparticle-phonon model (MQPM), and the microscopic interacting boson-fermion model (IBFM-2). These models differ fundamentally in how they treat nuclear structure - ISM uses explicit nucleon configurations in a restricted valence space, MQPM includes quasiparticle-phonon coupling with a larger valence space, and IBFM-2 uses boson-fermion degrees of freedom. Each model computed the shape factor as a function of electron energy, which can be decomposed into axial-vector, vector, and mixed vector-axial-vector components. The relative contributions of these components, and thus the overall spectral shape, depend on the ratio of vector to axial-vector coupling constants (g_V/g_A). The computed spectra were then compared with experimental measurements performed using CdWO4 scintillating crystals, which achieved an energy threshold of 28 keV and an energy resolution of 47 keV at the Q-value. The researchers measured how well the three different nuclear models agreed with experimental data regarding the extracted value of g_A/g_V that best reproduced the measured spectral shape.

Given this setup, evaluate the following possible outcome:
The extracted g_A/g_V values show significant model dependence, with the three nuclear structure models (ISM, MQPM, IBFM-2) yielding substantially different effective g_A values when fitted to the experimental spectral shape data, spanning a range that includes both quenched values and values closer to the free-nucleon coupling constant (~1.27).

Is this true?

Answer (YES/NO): NO